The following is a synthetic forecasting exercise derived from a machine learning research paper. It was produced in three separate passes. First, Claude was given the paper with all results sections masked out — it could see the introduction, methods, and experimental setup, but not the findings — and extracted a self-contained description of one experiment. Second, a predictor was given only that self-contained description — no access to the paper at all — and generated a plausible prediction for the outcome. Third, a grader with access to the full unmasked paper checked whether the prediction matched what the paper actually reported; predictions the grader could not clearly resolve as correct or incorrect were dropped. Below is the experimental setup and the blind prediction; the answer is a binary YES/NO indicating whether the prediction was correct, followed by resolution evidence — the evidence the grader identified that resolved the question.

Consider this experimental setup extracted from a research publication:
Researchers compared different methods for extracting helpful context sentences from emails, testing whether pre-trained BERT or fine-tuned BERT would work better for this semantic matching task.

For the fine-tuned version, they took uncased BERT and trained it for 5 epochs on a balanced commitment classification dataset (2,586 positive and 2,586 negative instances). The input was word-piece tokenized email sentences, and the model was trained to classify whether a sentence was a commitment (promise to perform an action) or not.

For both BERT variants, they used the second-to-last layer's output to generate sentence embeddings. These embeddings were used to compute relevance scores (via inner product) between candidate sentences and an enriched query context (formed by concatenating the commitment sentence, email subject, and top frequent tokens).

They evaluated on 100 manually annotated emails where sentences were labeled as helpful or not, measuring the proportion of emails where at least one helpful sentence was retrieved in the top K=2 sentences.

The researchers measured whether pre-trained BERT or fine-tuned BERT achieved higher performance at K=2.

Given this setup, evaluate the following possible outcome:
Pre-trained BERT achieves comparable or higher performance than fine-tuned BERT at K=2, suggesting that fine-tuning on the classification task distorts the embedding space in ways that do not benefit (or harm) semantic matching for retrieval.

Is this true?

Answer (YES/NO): NO